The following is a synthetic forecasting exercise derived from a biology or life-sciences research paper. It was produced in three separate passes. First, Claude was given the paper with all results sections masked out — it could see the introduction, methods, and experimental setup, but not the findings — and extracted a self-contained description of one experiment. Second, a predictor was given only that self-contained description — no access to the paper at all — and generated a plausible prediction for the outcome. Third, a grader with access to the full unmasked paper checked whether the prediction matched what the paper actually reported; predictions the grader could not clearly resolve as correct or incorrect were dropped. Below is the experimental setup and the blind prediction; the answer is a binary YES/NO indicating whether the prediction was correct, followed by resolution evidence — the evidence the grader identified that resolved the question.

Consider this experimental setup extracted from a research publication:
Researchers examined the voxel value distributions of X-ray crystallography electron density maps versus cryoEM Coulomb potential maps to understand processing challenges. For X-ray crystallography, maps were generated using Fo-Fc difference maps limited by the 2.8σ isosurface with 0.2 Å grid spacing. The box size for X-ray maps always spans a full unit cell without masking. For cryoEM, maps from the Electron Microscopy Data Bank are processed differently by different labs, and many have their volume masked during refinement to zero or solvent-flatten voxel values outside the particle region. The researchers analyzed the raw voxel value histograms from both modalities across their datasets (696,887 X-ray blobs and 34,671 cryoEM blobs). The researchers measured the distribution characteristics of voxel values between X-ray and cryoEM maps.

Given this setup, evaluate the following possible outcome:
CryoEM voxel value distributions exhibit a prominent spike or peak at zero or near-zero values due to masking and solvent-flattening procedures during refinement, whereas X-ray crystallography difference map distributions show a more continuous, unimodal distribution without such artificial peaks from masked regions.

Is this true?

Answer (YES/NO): YES